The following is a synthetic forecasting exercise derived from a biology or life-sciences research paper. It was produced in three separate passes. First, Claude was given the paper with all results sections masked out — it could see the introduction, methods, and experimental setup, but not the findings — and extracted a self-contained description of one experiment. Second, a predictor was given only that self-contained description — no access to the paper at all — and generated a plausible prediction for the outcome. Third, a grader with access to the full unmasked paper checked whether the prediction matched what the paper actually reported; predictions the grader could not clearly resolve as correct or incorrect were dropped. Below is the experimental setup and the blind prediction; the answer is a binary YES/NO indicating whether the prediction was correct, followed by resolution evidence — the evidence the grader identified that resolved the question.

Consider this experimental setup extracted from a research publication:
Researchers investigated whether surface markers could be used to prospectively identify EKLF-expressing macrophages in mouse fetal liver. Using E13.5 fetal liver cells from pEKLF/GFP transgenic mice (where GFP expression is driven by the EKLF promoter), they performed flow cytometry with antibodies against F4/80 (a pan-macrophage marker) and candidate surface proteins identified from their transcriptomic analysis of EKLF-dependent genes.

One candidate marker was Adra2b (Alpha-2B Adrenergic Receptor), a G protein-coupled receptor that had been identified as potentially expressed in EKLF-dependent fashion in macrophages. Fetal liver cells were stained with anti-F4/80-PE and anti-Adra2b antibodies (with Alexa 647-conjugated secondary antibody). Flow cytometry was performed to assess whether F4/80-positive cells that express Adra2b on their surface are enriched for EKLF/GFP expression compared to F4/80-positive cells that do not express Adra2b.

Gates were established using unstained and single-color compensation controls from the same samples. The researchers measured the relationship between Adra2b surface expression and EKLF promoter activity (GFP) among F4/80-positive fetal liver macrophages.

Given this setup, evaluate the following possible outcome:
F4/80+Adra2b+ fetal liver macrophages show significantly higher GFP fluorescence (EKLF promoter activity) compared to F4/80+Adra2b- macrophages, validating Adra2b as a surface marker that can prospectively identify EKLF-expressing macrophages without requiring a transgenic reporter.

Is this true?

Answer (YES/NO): NO